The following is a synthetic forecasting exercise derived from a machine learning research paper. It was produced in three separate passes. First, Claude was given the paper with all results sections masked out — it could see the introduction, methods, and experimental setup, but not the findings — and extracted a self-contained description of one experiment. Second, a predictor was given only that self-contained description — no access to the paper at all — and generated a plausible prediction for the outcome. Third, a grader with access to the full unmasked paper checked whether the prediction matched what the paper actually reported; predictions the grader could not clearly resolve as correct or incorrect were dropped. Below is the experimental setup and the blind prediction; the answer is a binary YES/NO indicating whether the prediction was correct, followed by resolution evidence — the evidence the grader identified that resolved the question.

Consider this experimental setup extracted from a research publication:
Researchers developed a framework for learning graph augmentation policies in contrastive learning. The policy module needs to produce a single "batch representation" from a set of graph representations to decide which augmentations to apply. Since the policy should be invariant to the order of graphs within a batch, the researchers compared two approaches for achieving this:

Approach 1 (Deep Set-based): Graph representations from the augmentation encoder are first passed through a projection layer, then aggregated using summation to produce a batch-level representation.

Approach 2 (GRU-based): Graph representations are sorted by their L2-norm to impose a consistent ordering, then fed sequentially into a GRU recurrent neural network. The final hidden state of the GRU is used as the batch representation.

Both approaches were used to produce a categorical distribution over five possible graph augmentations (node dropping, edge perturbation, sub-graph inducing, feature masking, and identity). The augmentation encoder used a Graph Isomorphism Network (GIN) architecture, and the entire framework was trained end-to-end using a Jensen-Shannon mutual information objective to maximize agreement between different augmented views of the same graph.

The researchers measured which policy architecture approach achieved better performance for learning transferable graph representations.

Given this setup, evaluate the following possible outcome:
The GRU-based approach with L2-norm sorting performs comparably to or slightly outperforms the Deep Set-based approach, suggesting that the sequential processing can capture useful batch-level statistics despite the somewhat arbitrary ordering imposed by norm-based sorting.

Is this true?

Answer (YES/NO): YES